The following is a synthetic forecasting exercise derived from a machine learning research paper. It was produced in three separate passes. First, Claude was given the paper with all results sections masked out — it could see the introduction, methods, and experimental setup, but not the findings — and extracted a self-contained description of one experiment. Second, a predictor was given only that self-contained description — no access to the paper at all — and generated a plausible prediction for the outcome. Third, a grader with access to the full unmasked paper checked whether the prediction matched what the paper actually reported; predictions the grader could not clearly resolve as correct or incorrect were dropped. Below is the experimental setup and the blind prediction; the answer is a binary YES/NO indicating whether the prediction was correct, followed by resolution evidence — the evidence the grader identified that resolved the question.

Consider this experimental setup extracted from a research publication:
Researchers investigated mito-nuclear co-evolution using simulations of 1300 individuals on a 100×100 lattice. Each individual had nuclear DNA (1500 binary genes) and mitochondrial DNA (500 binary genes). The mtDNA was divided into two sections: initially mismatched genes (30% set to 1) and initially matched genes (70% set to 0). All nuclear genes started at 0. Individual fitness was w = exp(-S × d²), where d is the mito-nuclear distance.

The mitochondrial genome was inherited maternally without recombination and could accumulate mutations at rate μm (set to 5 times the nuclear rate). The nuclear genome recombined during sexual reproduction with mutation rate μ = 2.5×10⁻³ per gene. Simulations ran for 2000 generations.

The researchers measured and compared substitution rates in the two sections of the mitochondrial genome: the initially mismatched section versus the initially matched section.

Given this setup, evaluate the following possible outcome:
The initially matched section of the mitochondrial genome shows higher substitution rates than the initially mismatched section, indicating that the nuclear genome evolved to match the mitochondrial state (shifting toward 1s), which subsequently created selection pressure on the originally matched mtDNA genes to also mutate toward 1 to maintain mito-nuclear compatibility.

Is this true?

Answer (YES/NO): NO